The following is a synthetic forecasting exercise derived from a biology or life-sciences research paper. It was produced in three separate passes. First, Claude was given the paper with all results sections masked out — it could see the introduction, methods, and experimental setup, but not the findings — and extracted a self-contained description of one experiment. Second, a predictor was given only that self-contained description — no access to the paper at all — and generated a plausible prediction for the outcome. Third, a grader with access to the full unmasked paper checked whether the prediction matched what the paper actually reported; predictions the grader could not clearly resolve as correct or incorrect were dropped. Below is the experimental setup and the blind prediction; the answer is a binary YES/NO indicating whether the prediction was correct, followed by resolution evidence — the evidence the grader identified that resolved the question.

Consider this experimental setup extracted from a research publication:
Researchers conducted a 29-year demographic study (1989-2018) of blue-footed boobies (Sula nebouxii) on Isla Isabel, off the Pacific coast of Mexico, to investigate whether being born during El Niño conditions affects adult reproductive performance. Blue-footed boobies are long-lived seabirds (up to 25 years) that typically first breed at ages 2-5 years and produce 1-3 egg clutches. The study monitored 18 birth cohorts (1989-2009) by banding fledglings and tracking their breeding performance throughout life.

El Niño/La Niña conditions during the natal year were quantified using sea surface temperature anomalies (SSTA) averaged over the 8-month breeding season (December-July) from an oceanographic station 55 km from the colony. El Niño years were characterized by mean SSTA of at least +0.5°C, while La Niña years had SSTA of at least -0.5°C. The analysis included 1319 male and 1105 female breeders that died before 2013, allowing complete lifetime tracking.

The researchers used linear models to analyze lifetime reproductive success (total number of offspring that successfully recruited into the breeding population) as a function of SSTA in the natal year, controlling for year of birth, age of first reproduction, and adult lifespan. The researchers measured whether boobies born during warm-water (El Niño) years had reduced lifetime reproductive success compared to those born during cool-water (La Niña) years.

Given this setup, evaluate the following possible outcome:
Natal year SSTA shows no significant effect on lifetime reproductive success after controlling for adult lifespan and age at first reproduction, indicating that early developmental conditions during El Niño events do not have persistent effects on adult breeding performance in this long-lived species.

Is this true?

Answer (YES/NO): YES